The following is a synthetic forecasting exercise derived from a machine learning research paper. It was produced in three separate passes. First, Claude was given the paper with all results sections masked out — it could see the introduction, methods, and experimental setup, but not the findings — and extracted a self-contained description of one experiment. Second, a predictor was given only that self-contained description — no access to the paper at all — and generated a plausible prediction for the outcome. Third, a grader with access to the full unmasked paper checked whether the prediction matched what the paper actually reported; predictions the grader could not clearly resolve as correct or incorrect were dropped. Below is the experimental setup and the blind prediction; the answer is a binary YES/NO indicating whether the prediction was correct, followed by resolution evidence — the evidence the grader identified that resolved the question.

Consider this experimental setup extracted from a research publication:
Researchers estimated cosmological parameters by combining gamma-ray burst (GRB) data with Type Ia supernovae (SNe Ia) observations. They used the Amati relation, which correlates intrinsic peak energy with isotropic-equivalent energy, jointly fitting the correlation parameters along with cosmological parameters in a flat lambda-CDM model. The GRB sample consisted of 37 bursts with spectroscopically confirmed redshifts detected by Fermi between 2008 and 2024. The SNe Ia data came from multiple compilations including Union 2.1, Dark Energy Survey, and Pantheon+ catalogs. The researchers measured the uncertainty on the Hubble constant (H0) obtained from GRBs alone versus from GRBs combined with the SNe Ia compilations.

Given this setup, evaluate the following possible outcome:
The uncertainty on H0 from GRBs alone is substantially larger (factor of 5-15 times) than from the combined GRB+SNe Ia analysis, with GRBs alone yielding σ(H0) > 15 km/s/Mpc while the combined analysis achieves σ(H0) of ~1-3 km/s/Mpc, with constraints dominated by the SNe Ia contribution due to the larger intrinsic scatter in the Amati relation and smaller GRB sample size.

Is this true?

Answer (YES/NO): NO